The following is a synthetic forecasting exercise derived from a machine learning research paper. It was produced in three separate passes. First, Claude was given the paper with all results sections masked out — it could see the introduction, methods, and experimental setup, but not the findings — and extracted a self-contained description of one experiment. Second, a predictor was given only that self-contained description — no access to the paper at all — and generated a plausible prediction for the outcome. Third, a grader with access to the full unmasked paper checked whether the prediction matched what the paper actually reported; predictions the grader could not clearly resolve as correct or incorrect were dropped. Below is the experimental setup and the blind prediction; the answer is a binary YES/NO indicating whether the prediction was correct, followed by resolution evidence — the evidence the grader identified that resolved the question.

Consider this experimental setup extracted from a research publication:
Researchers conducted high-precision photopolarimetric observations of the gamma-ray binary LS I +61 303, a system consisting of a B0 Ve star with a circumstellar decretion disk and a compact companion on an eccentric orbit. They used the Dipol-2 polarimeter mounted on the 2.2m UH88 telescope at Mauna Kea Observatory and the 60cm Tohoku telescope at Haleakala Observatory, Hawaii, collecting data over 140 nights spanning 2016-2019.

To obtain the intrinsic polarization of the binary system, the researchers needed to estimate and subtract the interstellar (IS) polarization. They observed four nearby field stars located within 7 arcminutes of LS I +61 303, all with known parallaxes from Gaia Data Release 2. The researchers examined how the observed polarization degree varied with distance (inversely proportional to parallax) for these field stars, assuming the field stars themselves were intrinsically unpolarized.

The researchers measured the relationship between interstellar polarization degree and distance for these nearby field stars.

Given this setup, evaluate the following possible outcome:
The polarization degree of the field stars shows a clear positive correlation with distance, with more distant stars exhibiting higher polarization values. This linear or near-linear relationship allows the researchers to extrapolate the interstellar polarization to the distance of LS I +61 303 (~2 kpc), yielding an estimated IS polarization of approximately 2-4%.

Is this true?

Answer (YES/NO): NO